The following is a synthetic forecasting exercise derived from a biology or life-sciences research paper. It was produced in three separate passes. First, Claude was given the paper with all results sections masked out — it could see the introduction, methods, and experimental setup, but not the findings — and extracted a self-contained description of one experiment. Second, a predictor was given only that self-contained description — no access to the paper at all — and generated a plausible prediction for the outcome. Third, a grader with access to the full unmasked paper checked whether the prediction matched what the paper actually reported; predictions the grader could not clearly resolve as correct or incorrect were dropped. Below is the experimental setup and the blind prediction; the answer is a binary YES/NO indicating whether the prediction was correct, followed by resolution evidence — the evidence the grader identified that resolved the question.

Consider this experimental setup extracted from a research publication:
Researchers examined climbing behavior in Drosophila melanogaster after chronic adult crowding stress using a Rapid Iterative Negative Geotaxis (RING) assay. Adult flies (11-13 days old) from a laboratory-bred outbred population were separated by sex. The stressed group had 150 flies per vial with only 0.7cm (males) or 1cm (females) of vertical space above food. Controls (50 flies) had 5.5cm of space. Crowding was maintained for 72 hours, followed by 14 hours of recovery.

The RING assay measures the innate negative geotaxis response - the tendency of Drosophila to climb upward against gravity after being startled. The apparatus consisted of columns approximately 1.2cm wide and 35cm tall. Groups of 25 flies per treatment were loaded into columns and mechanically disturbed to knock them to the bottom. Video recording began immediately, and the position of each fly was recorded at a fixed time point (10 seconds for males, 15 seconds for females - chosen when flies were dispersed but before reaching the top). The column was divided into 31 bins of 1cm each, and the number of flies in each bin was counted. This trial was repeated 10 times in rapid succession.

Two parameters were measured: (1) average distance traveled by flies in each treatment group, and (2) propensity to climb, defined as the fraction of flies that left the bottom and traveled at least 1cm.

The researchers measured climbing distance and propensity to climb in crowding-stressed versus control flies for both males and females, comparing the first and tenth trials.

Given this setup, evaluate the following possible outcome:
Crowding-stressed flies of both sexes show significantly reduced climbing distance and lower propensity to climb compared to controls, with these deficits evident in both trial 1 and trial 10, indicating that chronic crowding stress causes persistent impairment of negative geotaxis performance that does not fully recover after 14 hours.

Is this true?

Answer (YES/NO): NO